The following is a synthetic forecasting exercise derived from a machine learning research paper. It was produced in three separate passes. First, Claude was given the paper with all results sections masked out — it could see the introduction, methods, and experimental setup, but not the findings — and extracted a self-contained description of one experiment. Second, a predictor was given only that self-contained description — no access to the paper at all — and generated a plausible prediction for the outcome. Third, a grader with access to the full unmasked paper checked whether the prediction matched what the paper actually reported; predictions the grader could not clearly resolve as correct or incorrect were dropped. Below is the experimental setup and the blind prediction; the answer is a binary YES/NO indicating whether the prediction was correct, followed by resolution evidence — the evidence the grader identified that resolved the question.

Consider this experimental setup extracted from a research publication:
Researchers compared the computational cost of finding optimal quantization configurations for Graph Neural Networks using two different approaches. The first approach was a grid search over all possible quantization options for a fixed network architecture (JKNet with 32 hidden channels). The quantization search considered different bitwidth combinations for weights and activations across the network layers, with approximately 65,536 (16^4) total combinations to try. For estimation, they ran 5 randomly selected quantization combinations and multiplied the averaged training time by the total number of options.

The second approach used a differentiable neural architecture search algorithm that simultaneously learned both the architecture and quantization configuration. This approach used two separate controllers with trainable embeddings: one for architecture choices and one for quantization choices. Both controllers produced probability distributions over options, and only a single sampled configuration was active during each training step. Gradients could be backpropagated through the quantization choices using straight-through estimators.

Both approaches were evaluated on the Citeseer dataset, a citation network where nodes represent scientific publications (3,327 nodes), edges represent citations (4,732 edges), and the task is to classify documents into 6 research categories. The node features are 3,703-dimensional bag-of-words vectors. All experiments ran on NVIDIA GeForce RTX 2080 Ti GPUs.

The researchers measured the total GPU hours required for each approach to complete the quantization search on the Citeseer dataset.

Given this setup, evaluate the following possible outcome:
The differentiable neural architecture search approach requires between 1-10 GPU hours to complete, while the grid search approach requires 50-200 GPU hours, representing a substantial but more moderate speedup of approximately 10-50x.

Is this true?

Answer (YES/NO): NO